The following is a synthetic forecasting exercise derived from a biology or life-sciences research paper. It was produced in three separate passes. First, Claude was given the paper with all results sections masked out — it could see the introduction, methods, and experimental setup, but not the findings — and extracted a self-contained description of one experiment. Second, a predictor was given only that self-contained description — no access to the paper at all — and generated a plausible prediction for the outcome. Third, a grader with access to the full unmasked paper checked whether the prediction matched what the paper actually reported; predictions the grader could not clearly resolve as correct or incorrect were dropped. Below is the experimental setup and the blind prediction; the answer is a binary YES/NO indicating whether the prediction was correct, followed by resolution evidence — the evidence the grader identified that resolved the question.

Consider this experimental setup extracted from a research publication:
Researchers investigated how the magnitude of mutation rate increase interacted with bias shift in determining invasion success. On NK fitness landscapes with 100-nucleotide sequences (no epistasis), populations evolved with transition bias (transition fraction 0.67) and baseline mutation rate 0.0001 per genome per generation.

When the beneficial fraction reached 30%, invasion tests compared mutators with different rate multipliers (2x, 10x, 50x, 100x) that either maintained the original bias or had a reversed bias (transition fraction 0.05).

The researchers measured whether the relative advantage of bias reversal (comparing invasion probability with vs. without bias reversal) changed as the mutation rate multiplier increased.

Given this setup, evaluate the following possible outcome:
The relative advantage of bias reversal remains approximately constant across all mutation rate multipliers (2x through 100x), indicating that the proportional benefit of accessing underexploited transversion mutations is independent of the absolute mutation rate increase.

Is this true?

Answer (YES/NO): NO